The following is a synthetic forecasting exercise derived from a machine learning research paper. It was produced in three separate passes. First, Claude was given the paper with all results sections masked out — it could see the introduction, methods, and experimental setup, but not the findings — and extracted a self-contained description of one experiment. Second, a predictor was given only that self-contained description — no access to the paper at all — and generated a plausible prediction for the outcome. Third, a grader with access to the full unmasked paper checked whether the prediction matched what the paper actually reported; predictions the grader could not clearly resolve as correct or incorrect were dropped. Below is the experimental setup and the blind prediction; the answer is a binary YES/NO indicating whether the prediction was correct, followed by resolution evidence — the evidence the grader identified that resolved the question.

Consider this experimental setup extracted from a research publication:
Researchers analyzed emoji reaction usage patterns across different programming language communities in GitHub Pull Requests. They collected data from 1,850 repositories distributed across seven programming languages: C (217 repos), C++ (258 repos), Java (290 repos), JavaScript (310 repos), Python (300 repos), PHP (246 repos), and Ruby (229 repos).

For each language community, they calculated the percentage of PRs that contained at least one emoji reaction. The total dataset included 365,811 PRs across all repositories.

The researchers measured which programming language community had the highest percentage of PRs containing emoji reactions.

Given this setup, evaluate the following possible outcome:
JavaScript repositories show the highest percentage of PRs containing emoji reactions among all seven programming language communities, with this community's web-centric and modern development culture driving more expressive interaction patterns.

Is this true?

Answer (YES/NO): NO